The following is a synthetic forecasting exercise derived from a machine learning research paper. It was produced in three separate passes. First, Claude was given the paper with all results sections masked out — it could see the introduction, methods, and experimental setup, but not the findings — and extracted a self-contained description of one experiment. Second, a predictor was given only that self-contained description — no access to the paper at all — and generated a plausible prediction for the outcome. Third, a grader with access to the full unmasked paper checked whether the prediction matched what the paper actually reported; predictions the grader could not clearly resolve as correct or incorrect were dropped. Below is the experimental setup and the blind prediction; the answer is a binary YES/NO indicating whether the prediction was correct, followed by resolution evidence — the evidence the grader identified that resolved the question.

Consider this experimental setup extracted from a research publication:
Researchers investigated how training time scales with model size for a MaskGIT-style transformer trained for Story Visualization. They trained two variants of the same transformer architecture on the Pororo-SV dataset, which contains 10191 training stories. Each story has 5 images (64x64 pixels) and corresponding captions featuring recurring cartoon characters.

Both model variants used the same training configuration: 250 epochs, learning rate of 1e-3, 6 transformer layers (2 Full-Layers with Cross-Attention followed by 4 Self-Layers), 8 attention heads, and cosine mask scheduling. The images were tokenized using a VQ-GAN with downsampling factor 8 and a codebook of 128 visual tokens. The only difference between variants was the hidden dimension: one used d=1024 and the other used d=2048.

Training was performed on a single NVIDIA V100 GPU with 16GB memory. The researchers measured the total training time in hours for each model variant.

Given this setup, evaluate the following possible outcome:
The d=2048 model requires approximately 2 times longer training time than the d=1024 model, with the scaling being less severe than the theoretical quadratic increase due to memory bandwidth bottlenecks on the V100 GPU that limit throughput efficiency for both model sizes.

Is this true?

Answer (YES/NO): NO